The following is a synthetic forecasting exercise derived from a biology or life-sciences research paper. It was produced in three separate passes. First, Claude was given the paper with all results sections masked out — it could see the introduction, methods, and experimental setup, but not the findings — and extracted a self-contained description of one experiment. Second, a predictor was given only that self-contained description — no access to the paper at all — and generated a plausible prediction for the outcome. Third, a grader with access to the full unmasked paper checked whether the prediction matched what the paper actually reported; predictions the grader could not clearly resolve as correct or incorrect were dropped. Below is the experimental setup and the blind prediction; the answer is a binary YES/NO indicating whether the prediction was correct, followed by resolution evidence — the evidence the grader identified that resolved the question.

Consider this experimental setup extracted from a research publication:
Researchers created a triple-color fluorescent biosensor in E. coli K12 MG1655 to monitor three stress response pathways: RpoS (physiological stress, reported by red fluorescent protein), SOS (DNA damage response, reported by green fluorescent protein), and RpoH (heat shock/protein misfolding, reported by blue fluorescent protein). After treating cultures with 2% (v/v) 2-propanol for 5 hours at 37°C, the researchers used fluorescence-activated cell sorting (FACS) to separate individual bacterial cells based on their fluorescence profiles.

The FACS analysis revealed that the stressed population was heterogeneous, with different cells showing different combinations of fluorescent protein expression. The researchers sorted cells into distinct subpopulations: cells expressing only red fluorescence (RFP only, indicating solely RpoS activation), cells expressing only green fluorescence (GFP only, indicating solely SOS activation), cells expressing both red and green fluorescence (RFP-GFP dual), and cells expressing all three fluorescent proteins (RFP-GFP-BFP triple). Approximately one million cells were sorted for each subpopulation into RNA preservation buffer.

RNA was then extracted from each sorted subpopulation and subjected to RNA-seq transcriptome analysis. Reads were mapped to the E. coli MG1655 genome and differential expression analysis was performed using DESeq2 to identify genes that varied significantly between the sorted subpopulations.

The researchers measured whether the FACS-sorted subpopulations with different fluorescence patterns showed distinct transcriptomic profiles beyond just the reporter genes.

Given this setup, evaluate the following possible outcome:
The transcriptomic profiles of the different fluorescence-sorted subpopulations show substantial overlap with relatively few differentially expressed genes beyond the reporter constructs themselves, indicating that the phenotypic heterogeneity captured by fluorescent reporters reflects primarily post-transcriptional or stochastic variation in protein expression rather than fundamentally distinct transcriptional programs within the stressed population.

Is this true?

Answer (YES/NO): NO